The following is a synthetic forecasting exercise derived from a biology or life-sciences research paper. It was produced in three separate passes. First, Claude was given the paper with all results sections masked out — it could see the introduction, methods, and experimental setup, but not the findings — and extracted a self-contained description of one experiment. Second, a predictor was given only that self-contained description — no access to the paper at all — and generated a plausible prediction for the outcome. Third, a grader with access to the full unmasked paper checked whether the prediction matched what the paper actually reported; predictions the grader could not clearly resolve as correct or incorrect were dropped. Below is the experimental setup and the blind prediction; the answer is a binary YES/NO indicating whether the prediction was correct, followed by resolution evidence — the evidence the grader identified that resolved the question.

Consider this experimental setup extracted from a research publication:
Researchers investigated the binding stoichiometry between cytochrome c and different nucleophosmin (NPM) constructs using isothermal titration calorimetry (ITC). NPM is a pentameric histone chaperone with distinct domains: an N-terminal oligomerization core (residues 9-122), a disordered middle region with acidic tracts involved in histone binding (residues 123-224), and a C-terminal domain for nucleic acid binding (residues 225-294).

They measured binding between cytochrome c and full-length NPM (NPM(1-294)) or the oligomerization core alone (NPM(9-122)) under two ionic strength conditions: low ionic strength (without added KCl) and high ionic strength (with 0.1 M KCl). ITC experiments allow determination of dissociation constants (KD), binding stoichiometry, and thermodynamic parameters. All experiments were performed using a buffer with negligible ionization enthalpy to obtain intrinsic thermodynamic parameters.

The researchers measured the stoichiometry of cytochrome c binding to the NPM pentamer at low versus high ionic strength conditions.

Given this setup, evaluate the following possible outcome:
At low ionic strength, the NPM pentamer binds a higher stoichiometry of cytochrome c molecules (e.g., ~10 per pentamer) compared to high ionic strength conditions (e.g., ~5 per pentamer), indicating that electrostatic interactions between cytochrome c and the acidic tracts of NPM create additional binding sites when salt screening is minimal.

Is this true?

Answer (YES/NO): NO